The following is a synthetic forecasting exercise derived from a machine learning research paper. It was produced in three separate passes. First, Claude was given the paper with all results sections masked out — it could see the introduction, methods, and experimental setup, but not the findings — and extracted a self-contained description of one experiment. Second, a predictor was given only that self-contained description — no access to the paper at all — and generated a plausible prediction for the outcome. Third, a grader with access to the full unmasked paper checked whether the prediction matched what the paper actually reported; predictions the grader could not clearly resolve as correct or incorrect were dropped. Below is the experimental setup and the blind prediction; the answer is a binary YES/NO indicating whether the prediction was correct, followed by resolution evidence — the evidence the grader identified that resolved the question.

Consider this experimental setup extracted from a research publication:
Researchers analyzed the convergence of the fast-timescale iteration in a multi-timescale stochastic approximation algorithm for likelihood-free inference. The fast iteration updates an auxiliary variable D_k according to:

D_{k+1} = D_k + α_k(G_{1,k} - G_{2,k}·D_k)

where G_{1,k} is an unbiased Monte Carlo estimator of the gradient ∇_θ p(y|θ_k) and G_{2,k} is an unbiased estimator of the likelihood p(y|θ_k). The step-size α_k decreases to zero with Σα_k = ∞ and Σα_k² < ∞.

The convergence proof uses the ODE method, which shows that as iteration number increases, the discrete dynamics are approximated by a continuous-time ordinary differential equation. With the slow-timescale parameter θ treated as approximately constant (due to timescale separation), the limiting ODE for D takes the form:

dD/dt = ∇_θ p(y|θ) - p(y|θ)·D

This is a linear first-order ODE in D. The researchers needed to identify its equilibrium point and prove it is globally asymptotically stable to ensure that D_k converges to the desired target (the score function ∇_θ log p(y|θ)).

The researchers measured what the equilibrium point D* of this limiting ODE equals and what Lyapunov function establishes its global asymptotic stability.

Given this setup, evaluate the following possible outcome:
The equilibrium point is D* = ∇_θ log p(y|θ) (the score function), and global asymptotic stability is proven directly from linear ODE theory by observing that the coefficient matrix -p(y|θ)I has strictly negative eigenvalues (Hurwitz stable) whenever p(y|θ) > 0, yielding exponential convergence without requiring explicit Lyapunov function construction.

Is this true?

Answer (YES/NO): NO